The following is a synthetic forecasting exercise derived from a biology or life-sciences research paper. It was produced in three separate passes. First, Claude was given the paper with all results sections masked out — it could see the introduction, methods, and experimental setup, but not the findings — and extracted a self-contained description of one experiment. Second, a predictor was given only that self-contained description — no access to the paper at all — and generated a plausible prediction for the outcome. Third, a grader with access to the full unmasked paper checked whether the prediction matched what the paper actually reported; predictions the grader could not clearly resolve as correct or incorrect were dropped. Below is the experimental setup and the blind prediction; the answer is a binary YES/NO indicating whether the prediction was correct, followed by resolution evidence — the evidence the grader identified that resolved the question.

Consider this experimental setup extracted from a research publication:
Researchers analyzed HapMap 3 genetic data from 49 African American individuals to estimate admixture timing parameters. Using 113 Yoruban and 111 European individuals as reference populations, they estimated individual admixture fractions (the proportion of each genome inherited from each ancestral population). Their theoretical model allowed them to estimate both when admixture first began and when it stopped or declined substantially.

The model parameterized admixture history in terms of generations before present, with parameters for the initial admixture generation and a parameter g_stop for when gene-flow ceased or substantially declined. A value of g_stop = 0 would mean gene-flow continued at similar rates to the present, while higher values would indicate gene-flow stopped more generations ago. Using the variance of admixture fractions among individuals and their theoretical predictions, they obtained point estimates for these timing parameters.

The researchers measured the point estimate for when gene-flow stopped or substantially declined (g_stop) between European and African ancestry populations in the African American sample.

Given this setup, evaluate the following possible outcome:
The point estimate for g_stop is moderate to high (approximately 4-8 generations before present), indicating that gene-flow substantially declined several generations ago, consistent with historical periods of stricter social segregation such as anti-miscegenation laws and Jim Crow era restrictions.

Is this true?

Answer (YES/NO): NO